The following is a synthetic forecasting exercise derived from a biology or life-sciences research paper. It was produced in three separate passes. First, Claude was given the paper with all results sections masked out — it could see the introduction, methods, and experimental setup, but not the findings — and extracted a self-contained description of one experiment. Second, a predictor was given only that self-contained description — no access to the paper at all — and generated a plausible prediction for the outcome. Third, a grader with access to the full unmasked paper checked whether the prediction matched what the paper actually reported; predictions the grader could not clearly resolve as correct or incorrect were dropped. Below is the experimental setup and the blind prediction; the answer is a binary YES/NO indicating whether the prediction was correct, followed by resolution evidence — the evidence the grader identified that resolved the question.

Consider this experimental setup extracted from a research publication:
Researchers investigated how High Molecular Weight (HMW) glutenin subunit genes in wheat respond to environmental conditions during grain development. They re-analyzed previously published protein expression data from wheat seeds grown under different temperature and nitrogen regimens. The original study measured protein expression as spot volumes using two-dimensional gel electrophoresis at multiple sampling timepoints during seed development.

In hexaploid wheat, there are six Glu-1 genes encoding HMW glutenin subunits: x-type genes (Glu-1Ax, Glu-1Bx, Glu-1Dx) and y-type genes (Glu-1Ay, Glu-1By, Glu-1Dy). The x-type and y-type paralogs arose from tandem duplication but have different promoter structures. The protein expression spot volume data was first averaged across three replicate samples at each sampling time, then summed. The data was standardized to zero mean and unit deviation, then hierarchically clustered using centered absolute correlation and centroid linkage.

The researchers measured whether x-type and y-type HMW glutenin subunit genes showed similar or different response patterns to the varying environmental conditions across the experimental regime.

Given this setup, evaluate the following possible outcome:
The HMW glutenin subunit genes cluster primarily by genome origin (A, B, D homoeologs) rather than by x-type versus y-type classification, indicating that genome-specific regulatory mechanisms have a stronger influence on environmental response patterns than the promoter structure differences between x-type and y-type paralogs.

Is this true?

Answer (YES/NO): NO